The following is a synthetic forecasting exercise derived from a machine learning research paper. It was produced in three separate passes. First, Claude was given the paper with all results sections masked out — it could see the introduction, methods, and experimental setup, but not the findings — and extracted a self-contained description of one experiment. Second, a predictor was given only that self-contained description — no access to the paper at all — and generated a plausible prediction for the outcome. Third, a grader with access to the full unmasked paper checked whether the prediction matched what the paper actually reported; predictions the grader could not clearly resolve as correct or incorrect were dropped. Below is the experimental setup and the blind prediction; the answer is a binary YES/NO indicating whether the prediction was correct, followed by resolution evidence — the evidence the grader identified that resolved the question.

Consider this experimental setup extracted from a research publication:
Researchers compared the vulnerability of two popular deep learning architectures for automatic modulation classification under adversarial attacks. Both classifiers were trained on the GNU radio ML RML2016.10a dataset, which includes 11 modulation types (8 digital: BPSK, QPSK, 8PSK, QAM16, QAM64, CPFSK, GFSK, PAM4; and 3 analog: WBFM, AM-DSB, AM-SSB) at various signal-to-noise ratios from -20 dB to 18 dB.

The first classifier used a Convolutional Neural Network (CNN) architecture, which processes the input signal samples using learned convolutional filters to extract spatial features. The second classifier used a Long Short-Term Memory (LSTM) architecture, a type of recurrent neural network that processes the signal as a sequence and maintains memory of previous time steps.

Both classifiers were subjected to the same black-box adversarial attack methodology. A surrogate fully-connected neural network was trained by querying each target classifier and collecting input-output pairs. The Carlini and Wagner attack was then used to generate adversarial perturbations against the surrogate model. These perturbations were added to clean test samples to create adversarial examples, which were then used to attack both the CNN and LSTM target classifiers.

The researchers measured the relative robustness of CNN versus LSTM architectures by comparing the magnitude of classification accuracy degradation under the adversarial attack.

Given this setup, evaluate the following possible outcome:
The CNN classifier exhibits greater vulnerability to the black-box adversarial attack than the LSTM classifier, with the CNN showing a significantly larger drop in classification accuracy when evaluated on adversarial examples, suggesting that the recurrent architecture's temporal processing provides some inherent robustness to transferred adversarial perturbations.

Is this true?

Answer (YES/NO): NO